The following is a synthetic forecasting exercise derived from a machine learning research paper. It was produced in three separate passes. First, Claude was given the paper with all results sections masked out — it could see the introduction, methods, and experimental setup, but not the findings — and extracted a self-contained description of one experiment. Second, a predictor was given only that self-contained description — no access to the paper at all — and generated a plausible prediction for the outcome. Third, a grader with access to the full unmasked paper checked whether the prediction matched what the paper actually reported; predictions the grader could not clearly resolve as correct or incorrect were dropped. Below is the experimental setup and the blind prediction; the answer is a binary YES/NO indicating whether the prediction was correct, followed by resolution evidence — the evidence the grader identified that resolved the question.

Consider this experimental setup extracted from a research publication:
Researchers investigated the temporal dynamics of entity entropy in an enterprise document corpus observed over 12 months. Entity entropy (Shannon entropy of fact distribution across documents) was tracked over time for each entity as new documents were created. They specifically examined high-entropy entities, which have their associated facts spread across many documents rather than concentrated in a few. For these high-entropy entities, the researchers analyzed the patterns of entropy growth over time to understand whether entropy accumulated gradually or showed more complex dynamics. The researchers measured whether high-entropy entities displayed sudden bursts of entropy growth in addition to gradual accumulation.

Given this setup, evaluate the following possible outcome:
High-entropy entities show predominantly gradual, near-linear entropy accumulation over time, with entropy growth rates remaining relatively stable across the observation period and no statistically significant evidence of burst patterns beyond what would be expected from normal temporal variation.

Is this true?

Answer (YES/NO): NO